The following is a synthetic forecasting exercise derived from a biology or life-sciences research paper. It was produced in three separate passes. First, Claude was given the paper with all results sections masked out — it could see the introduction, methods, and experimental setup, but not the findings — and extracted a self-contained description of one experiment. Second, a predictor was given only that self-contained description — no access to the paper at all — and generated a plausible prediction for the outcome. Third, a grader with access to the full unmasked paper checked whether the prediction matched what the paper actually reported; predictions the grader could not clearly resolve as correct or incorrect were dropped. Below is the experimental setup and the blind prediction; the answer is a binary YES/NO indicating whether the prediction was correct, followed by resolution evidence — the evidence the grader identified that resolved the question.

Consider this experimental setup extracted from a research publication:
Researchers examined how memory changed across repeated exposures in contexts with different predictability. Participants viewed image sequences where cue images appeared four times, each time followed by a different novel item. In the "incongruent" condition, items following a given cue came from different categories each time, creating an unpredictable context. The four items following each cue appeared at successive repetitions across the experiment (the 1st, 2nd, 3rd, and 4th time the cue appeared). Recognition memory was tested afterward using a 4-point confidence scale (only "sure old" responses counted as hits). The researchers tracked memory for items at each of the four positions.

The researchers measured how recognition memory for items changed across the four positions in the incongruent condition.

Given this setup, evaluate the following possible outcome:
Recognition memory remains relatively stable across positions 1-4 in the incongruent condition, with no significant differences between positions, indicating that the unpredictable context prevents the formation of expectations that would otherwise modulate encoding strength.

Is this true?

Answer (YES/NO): NO